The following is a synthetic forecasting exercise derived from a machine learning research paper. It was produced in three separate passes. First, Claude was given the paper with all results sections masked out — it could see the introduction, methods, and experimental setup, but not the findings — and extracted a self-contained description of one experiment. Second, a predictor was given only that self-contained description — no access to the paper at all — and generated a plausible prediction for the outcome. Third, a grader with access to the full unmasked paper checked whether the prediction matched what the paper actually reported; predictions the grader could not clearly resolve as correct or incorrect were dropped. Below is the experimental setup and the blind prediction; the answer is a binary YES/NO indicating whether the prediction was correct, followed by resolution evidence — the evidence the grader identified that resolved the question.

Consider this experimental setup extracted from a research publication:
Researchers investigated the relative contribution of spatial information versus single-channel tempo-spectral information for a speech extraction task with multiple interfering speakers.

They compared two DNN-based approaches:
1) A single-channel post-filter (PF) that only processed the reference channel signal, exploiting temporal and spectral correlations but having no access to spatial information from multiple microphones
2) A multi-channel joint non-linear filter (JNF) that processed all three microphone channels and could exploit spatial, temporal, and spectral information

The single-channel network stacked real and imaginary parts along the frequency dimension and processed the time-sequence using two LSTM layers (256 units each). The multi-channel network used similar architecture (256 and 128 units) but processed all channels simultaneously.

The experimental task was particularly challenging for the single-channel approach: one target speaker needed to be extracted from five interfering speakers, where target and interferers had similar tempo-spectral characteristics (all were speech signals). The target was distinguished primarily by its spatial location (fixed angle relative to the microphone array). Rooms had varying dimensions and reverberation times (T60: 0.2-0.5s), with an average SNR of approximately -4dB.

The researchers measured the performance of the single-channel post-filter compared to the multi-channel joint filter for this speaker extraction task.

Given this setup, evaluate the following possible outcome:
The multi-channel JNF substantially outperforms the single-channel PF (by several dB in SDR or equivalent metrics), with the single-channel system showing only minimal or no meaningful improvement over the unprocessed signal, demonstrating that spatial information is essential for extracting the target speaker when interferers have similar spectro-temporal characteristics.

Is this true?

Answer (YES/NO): YES